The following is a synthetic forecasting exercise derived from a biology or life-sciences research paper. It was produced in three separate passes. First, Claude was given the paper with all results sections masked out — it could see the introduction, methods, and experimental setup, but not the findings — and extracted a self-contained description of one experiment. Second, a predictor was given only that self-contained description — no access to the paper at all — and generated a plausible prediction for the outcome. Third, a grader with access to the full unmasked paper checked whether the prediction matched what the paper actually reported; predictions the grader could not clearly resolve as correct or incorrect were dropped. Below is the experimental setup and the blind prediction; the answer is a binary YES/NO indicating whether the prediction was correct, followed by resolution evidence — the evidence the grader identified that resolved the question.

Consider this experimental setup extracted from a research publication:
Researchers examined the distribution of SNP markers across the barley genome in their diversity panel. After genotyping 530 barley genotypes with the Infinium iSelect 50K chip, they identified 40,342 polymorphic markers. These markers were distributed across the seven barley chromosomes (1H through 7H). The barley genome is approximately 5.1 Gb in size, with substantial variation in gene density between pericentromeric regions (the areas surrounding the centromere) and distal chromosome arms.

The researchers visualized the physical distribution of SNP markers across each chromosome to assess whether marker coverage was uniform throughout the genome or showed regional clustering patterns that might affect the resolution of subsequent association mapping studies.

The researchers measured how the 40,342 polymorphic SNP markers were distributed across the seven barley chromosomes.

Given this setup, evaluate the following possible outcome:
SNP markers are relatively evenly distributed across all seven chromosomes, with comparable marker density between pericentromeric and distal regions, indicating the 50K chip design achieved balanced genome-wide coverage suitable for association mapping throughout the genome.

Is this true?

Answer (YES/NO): NO